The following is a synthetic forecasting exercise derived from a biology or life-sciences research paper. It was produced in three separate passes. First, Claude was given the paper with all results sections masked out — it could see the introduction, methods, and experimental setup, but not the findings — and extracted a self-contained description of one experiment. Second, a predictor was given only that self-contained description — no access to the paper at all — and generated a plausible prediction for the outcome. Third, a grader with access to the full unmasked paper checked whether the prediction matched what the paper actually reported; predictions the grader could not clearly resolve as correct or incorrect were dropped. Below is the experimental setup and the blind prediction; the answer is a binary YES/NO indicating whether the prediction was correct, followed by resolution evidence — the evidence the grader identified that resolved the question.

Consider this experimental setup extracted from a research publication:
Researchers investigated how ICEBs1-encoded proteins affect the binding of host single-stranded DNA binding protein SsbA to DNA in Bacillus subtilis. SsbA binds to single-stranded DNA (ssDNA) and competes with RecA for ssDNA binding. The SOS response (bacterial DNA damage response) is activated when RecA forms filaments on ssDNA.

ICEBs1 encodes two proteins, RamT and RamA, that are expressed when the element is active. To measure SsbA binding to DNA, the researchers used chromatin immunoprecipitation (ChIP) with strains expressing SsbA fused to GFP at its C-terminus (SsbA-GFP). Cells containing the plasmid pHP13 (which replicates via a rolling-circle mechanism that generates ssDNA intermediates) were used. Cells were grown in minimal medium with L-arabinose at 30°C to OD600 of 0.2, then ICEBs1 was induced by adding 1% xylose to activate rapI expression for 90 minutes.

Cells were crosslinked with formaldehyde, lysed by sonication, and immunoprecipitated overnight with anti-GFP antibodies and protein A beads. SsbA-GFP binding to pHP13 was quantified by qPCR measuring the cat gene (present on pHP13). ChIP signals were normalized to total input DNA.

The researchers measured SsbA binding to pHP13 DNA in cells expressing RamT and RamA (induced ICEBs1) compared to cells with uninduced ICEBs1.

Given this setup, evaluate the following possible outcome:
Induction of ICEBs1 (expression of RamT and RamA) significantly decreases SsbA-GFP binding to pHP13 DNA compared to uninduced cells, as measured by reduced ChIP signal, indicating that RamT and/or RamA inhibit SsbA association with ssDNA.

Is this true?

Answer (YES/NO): YES